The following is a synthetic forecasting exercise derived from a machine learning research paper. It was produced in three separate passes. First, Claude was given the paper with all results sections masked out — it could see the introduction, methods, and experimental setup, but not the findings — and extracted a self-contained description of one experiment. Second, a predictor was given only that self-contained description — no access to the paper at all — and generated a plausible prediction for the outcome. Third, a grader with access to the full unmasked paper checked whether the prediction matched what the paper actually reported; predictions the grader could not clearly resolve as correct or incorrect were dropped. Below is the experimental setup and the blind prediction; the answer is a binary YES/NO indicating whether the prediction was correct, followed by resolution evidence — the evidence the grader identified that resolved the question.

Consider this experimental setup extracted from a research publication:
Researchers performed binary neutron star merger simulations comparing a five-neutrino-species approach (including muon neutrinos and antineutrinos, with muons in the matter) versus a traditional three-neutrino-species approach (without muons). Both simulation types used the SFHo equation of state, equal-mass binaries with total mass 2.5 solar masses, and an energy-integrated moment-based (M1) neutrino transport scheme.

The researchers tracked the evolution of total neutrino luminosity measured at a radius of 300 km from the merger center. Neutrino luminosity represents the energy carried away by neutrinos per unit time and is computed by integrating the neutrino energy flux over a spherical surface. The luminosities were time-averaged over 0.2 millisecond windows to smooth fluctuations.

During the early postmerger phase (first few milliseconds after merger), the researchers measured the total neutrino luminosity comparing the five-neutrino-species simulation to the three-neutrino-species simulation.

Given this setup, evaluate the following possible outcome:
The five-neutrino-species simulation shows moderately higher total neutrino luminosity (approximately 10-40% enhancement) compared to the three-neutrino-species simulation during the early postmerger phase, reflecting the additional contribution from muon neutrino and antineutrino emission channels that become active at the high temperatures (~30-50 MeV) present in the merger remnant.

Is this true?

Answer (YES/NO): YES